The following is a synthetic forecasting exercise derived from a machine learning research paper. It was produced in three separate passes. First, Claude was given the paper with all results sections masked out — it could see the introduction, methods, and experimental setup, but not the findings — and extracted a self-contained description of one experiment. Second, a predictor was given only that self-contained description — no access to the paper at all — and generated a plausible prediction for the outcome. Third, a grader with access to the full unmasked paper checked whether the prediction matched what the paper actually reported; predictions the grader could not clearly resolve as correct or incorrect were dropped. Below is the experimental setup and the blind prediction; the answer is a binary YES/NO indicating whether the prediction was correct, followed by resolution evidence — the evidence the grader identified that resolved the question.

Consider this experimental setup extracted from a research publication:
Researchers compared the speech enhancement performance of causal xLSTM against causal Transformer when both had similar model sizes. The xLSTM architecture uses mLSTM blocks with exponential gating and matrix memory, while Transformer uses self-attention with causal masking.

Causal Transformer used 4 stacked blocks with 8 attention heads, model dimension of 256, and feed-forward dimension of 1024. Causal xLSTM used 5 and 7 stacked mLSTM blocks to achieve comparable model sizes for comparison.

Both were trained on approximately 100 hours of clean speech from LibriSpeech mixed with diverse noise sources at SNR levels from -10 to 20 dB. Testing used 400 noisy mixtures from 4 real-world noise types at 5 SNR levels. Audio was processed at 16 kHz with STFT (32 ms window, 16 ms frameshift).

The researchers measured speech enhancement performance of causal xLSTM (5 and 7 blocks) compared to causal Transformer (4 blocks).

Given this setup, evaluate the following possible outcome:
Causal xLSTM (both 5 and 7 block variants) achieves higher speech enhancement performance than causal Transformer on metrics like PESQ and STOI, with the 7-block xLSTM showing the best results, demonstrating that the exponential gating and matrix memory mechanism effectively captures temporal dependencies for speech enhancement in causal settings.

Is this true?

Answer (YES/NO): YES